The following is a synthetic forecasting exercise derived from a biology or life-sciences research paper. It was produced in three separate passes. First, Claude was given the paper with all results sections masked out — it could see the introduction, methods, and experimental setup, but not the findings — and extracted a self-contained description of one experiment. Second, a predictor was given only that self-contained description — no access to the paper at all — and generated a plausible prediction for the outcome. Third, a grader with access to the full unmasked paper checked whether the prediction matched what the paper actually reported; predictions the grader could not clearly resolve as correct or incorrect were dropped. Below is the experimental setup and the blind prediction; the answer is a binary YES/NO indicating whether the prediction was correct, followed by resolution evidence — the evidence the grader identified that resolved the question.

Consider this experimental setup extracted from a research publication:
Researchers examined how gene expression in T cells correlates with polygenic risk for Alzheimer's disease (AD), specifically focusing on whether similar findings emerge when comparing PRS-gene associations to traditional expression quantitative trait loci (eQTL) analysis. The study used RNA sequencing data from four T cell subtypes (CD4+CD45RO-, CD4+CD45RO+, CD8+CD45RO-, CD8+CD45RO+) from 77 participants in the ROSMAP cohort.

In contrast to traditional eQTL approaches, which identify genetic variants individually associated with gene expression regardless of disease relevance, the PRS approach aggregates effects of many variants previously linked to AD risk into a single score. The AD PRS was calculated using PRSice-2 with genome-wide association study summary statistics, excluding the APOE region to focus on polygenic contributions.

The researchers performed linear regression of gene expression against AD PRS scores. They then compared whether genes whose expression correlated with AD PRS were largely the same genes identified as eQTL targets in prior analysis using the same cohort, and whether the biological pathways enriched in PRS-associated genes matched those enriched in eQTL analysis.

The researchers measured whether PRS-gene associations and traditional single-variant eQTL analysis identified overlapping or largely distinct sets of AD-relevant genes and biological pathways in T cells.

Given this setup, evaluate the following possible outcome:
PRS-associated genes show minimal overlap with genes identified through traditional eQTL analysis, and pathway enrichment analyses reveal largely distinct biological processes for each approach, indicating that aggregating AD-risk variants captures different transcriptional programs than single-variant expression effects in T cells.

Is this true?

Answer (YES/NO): NO